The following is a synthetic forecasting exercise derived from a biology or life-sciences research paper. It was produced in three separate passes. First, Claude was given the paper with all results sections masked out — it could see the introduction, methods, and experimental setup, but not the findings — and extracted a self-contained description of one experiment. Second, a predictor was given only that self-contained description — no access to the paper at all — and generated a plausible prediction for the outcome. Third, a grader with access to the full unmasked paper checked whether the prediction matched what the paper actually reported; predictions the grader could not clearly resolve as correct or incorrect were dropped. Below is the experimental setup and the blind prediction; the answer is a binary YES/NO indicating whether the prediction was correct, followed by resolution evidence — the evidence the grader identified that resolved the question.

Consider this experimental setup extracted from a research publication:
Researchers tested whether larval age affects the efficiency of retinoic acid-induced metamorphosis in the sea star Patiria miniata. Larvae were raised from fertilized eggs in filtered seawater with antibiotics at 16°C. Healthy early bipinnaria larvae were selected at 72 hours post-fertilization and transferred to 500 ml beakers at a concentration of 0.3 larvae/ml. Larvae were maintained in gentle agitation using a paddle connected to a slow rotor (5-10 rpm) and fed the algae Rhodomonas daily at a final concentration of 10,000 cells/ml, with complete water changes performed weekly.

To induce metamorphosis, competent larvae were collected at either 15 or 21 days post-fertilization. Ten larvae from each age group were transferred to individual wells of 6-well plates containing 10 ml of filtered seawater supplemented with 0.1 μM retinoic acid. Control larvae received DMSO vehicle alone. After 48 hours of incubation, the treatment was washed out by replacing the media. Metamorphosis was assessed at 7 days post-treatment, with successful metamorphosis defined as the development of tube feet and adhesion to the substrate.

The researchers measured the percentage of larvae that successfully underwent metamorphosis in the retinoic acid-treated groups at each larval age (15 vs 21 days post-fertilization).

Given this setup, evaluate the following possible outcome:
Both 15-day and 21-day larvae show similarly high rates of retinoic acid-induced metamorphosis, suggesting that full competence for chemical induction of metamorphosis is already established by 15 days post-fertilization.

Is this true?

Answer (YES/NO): NO